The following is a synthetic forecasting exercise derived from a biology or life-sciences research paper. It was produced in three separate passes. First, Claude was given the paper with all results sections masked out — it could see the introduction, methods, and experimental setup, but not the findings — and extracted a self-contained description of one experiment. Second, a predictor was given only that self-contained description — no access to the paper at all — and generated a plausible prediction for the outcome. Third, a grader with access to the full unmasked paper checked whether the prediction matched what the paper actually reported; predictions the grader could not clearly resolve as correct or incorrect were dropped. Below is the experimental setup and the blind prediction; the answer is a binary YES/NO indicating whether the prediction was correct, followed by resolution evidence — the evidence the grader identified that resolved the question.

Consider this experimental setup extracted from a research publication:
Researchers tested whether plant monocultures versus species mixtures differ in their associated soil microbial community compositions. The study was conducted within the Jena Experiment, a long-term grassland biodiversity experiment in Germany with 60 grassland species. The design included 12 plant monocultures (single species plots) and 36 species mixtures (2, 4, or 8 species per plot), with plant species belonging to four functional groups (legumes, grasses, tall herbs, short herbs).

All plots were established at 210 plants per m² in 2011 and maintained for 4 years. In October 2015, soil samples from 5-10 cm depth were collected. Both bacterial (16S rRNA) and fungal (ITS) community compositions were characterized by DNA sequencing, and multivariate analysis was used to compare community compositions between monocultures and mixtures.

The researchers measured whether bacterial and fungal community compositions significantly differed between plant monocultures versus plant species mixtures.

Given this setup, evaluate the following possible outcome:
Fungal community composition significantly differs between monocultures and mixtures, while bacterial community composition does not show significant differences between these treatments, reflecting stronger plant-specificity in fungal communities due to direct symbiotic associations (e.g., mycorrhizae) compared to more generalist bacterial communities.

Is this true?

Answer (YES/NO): NO